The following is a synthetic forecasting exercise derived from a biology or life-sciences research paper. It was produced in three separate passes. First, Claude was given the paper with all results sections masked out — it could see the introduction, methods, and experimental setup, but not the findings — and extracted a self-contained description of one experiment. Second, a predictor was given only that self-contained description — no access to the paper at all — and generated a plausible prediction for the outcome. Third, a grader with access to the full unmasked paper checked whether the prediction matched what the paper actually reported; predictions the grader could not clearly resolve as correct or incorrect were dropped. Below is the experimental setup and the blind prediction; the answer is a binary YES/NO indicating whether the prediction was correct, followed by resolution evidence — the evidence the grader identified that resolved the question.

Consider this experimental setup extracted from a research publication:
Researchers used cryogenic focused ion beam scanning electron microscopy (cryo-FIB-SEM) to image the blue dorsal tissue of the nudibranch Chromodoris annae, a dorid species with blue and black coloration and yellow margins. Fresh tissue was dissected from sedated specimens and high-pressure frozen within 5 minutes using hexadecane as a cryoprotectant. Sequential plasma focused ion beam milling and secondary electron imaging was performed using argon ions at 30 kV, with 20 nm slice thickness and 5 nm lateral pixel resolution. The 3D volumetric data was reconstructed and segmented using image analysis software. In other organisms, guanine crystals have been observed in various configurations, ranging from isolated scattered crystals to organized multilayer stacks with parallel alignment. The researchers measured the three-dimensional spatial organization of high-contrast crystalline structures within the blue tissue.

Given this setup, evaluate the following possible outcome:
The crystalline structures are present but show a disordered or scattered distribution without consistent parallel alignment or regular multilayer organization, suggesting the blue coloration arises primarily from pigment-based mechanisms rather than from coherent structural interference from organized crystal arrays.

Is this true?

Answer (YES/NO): NO